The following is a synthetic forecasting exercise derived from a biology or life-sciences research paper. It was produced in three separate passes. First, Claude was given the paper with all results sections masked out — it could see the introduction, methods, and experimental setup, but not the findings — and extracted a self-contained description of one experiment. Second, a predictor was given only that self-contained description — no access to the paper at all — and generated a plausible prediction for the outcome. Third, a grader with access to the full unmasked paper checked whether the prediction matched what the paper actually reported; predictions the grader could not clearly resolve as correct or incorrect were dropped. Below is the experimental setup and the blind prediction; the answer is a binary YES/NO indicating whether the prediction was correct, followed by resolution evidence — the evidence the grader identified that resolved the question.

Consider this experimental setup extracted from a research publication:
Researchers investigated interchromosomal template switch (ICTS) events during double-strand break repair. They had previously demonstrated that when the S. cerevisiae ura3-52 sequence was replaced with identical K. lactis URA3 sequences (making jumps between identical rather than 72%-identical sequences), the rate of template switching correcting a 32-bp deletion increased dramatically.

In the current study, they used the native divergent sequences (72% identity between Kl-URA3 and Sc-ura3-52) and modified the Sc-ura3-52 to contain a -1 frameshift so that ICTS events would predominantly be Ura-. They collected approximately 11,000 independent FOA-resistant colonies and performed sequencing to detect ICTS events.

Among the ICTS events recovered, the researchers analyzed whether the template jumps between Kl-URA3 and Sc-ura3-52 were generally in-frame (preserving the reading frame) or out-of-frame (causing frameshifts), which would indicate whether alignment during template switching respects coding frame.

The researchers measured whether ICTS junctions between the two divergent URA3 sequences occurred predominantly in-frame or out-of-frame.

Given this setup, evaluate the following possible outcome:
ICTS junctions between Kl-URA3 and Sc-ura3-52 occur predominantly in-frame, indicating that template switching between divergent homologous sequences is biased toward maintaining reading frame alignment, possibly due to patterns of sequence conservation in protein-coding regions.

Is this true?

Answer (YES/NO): YES